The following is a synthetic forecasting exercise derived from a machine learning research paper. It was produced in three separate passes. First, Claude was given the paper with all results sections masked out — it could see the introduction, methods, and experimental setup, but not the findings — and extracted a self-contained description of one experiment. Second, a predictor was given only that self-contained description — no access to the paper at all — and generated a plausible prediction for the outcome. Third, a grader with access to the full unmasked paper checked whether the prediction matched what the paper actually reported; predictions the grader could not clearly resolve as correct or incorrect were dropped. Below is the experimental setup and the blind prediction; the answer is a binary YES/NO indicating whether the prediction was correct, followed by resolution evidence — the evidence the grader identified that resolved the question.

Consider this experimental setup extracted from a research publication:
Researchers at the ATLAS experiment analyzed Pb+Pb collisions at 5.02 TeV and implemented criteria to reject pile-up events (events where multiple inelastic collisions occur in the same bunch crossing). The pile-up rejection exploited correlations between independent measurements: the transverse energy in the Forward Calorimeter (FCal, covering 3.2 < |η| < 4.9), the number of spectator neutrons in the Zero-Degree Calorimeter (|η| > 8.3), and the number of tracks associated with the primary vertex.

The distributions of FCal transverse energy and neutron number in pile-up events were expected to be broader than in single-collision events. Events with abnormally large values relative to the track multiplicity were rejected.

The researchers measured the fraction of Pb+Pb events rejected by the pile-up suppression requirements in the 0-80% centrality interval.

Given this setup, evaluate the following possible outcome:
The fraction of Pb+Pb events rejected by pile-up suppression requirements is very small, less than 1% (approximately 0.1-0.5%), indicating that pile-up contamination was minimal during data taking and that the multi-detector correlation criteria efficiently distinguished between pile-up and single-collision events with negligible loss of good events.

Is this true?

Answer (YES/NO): YES